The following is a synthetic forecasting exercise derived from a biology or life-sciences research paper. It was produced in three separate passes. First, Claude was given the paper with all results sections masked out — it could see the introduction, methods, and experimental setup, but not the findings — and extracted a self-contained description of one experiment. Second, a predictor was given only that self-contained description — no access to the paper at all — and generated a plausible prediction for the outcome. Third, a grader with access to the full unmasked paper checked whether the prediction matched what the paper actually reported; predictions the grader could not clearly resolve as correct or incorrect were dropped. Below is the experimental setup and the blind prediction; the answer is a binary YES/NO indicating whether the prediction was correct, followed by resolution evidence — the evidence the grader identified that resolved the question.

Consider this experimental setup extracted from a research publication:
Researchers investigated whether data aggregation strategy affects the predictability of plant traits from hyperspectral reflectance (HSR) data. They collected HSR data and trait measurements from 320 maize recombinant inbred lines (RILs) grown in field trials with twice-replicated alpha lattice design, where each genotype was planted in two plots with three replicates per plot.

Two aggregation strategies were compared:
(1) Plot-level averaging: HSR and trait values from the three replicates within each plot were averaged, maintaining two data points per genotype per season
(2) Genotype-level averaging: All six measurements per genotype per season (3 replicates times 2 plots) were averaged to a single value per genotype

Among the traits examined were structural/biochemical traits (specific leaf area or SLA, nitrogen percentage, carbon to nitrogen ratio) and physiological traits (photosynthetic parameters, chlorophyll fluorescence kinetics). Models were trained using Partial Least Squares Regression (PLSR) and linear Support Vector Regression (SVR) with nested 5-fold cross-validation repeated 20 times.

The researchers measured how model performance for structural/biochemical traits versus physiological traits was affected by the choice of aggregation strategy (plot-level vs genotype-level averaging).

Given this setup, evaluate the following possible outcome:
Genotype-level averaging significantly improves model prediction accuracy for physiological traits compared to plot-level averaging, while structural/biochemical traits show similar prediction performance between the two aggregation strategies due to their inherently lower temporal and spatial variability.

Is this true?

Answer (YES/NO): NO